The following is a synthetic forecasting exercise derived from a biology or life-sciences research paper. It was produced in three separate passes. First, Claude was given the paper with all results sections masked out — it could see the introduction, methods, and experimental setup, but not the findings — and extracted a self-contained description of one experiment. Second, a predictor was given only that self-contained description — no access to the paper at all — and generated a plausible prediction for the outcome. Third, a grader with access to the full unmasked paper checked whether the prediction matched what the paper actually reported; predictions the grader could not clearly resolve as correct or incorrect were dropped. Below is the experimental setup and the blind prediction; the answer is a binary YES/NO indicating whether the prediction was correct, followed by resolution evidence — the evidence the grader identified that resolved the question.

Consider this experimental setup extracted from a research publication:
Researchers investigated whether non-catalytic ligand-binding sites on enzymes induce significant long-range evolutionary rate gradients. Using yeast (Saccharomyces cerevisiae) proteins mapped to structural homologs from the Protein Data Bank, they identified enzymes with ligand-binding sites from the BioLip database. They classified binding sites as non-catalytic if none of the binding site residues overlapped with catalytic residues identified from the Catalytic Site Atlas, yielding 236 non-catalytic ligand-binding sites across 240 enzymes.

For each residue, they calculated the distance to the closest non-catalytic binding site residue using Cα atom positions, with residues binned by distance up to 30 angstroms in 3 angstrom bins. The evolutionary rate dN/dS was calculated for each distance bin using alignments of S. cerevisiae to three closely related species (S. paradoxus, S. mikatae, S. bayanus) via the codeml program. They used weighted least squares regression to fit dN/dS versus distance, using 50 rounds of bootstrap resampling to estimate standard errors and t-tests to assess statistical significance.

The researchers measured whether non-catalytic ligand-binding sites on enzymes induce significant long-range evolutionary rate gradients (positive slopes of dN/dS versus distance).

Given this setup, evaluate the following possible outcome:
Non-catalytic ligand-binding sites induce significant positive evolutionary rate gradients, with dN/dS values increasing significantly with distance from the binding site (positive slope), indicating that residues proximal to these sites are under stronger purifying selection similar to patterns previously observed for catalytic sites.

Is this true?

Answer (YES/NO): NO